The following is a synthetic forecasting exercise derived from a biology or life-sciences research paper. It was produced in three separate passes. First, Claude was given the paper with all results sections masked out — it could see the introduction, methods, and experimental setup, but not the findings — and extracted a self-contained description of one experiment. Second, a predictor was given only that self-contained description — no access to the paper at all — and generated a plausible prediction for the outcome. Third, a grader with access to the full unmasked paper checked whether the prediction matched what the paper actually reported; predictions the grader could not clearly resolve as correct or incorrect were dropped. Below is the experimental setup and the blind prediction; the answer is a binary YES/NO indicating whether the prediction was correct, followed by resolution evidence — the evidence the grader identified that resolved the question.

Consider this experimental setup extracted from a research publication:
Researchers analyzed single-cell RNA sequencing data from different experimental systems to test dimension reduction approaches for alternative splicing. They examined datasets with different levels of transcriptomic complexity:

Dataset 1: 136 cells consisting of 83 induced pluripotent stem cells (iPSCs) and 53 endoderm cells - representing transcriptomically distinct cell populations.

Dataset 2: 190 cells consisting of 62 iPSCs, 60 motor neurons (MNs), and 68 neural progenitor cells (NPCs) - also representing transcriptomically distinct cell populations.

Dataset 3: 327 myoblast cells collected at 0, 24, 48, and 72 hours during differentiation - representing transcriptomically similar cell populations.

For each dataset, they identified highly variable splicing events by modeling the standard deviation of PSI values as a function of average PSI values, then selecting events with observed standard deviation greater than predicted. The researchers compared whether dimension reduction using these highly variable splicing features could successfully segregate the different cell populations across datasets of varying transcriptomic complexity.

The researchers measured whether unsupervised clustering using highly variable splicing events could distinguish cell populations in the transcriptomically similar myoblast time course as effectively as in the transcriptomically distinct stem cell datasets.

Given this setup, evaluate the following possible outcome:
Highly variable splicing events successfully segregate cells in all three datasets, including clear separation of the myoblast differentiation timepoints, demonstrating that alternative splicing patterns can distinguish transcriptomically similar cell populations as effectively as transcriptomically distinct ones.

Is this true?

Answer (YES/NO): NO